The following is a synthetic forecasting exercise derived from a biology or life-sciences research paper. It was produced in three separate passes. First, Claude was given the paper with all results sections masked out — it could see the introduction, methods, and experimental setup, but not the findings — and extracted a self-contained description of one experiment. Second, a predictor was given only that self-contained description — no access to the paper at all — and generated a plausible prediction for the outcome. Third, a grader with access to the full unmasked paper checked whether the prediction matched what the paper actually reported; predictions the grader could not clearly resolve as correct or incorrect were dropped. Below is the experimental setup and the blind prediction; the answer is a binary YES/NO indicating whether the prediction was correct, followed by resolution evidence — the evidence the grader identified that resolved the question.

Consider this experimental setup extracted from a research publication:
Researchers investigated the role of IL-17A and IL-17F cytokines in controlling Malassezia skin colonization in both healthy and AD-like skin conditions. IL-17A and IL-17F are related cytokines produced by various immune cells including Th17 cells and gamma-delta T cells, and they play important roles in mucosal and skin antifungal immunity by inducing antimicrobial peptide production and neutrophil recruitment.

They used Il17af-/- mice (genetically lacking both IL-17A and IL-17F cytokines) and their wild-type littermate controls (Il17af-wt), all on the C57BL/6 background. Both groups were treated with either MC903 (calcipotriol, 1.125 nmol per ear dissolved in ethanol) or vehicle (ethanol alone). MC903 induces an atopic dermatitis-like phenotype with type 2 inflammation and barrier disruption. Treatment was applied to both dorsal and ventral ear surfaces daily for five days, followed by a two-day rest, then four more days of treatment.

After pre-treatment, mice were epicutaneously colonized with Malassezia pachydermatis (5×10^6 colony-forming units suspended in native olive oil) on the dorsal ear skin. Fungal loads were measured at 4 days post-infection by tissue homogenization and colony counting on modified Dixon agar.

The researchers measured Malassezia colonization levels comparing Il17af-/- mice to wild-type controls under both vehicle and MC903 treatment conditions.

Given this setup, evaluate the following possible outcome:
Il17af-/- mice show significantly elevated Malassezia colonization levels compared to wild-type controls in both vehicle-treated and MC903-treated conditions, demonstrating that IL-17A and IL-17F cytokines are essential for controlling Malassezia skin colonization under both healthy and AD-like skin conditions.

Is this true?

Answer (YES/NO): YES